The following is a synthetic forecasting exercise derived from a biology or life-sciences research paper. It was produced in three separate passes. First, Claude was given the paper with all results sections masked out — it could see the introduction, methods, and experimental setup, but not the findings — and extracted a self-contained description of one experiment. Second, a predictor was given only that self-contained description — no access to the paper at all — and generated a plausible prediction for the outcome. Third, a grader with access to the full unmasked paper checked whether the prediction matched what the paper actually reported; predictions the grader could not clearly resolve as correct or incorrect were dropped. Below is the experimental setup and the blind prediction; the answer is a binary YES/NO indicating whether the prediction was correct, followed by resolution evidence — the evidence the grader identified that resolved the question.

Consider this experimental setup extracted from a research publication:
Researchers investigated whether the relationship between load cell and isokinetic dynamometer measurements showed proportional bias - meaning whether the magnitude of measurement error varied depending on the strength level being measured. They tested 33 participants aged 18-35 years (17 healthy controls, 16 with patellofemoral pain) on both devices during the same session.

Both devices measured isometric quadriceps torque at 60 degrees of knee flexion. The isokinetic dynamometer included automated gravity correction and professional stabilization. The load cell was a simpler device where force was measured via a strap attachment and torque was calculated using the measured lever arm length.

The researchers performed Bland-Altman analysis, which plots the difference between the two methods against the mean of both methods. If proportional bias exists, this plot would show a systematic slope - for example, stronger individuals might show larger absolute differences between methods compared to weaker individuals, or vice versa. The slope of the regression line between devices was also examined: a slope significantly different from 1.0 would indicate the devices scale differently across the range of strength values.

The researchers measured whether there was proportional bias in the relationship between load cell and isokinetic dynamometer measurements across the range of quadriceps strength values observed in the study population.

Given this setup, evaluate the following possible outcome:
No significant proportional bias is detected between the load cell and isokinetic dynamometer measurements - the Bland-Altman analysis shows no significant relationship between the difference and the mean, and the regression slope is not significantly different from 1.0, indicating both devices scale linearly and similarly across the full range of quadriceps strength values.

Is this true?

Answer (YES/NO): NO